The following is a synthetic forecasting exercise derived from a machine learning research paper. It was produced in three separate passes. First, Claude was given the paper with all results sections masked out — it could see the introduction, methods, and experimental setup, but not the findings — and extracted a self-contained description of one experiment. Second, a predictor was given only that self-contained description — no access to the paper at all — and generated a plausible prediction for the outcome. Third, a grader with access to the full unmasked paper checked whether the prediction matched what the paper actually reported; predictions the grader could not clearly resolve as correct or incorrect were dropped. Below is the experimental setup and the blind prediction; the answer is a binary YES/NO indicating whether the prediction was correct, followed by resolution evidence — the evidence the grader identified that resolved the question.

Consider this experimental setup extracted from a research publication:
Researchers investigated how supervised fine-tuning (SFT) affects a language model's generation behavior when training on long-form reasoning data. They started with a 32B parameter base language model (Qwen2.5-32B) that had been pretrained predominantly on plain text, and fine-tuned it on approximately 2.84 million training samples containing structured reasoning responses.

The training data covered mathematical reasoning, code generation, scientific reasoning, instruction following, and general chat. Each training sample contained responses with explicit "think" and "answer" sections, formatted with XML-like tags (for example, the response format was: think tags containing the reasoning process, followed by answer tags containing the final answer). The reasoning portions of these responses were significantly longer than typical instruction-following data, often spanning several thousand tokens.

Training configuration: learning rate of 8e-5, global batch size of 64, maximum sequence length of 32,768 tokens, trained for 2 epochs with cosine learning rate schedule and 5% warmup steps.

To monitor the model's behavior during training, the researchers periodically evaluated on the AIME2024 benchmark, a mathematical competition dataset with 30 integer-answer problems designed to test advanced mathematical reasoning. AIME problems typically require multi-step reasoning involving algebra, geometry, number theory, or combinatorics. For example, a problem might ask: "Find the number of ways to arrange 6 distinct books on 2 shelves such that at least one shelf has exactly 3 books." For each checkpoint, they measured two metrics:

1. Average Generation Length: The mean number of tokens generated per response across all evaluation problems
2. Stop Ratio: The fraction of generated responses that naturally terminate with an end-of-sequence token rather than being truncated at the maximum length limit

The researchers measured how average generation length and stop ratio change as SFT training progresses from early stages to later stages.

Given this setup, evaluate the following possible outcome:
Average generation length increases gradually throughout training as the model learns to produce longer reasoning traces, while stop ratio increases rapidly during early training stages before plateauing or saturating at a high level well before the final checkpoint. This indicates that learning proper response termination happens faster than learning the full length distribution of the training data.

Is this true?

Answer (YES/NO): NO